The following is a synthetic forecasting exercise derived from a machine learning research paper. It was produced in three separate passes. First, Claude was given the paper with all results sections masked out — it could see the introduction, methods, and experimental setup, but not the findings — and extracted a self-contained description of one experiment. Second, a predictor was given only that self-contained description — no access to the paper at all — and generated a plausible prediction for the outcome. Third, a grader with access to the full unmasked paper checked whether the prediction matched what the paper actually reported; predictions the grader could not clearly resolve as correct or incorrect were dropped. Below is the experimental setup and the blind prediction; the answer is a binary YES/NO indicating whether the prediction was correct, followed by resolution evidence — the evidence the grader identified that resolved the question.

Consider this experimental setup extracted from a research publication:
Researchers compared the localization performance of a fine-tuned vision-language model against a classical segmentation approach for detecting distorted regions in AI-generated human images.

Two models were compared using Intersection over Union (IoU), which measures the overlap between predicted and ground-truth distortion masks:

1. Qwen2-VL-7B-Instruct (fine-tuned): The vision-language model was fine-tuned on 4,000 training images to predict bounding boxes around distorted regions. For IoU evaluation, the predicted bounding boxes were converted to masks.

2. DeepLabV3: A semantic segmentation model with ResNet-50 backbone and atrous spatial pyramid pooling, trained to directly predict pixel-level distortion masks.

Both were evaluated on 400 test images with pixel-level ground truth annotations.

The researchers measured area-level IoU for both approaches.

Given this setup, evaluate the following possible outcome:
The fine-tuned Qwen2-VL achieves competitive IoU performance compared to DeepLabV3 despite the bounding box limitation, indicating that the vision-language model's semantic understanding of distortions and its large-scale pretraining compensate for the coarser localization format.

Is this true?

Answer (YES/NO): NO